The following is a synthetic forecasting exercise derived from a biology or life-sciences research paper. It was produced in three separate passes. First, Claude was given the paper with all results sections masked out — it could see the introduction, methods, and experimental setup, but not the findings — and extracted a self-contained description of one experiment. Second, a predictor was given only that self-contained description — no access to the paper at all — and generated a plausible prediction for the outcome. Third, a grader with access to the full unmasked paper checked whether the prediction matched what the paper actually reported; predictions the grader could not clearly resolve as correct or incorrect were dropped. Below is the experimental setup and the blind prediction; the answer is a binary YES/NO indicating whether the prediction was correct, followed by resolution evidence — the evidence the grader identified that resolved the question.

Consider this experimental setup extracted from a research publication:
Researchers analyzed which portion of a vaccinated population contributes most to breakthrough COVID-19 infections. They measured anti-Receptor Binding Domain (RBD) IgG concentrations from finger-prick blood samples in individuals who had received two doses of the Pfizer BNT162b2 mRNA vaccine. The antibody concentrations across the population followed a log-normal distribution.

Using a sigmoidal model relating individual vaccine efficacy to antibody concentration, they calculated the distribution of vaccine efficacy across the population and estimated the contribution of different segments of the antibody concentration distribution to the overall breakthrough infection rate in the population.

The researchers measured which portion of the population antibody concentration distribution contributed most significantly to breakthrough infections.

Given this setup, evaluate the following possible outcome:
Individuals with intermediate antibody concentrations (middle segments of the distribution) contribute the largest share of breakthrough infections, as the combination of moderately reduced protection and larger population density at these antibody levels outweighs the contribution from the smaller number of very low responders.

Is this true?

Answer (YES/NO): NO